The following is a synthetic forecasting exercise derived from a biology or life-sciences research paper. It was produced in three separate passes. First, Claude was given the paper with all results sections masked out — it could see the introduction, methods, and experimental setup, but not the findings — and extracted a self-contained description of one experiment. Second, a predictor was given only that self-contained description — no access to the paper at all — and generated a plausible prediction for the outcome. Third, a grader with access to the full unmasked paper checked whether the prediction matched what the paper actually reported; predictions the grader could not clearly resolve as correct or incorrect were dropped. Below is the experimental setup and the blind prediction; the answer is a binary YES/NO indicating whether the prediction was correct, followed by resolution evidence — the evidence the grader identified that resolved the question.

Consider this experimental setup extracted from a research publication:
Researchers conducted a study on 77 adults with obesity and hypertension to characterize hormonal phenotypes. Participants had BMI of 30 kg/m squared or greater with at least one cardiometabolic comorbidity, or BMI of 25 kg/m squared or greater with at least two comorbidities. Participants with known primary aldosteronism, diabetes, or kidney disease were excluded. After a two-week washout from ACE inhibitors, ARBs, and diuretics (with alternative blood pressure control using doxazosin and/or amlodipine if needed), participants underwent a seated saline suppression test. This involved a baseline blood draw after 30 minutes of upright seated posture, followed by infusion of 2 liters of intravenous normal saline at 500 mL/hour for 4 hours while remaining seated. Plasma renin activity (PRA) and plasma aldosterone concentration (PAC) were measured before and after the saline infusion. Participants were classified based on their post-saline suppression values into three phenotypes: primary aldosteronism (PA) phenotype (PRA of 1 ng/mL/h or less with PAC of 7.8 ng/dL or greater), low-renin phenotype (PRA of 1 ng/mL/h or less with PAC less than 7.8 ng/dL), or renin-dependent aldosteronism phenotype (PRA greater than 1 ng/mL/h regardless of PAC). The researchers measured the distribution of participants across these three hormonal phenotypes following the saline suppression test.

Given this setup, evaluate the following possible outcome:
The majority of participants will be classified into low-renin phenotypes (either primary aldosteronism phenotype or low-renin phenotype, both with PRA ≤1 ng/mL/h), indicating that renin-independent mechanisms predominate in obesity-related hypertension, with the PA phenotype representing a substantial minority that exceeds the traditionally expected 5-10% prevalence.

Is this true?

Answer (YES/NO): YES